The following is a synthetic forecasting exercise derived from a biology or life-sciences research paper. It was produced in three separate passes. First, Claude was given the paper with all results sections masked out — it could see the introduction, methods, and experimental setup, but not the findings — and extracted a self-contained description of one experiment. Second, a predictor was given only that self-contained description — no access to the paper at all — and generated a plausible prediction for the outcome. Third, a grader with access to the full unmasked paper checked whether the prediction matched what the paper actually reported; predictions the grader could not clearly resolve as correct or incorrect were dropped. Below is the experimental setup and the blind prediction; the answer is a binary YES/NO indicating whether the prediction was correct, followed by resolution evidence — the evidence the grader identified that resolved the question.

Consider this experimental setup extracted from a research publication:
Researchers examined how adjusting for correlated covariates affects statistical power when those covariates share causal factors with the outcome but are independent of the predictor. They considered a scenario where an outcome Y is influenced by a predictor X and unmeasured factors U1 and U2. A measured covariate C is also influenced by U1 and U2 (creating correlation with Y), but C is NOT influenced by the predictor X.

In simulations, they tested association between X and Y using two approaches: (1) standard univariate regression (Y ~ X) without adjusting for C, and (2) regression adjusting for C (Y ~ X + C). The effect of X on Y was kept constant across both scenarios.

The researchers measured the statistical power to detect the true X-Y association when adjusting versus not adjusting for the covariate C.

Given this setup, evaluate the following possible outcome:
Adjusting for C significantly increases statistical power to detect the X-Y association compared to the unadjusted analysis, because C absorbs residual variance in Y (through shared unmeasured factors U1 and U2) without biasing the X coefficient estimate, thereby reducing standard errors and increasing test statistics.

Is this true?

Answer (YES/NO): YES